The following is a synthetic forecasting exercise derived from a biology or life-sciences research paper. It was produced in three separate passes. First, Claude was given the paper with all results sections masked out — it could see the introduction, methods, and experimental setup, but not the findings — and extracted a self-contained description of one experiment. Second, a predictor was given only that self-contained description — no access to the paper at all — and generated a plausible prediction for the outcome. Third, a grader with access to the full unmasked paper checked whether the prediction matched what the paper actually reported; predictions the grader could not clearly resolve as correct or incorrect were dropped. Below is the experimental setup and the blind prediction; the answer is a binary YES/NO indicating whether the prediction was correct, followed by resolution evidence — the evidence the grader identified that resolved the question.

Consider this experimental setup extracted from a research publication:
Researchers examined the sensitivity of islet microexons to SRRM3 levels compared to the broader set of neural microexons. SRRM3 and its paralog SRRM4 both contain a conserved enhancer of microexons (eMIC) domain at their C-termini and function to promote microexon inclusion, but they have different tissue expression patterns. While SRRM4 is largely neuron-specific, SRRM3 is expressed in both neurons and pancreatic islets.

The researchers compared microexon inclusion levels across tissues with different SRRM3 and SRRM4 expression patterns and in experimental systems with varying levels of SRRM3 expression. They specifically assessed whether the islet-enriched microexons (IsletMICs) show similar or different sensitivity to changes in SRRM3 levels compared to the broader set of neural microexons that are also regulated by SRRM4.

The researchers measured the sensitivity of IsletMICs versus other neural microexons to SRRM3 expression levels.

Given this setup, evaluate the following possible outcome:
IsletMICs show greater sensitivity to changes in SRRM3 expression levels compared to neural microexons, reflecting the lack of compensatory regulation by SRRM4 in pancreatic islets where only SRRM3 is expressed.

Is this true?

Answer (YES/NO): NO